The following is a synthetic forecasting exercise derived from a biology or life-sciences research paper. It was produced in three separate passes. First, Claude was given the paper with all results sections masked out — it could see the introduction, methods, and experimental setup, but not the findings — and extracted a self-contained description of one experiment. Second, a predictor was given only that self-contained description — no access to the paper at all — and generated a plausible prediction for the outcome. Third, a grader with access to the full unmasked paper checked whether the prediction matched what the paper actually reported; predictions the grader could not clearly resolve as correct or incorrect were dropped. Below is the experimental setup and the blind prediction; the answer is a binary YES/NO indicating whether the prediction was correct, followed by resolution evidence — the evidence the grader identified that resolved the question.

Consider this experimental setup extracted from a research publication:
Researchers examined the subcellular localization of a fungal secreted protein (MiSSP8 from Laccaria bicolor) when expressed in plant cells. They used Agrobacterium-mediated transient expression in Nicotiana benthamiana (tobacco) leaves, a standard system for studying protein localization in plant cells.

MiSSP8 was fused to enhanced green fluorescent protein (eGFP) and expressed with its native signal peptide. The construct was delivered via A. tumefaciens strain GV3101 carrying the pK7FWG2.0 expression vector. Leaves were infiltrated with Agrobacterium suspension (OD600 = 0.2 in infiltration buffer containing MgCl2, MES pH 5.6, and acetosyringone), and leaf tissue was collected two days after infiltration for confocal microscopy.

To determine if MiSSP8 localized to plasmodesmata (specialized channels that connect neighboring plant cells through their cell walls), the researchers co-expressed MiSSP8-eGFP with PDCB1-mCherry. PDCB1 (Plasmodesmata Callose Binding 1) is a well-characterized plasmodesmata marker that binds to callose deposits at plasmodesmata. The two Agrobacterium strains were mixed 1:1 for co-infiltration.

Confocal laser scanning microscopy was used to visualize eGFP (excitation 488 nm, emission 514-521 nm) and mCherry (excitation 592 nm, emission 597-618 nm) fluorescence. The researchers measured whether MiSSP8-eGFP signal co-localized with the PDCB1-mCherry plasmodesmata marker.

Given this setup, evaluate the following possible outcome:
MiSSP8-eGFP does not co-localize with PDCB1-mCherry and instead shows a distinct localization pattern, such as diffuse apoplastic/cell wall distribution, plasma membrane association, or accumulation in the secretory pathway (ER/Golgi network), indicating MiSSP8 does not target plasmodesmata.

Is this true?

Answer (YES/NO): NO